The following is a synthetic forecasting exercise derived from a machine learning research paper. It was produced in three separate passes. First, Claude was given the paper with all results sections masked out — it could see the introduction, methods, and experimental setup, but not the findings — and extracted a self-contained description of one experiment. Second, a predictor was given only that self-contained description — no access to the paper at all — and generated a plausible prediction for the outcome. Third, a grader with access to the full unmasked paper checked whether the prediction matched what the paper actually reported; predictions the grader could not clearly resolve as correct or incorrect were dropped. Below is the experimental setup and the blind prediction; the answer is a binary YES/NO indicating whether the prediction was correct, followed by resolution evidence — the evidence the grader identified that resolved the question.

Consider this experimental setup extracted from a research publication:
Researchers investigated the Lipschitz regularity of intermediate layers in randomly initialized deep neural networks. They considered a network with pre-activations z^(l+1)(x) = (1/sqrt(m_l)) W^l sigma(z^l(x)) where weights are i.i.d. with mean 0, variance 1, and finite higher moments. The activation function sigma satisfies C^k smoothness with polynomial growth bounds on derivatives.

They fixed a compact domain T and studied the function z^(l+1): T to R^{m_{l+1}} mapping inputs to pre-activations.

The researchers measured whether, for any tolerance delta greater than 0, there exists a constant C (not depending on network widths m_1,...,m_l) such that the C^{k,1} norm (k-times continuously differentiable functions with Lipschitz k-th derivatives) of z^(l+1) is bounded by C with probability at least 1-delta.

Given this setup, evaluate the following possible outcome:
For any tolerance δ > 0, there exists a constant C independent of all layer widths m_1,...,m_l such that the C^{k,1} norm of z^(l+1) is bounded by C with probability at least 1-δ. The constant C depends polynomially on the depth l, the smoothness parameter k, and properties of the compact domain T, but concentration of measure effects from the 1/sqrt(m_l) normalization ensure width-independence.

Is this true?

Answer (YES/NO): YES